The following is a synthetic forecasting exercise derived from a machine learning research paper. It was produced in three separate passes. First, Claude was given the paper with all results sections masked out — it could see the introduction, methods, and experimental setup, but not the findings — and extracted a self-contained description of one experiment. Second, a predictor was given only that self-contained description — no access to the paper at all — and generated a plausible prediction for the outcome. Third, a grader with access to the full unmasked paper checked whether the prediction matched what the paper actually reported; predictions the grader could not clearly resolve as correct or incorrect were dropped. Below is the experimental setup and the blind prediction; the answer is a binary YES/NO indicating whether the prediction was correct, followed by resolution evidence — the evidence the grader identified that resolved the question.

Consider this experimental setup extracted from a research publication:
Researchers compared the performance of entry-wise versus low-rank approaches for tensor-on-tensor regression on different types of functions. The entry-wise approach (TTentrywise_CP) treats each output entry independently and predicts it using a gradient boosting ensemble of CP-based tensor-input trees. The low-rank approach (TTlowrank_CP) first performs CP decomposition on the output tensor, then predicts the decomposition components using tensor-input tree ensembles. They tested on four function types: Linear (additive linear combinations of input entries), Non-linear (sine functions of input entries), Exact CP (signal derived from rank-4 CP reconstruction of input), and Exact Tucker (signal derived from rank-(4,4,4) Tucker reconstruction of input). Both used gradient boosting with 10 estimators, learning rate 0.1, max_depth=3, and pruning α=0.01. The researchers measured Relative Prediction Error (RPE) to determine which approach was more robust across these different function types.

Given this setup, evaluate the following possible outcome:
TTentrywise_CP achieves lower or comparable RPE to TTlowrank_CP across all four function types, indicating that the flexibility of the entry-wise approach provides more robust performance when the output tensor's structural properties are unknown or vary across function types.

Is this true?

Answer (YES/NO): NO